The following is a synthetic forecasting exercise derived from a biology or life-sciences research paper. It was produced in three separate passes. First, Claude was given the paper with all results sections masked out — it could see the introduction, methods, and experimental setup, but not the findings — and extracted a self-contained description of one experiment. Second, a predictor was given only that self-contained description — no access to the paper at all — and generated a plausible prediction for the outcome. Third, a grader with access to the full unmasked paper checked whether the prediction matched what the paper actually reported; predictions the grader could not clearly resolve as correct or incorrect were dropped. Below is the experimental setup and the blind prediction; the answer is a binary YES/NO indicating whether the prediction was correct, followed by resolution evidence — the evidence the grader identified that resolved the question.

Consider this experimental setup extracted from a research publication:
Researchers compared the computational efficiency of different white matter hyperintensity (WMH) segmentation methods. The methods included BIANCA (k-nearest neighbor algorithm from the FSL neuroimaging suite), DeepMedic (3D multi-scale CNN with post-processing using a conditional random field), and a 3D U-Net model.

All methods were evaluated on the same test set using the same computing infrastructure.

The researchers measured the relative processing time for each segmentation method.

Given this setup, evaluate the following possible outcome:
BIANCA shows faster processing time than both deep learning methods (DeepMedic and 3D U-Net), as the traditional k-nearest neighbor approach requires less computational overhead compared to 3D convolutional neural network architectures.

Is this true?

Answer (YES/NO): NO